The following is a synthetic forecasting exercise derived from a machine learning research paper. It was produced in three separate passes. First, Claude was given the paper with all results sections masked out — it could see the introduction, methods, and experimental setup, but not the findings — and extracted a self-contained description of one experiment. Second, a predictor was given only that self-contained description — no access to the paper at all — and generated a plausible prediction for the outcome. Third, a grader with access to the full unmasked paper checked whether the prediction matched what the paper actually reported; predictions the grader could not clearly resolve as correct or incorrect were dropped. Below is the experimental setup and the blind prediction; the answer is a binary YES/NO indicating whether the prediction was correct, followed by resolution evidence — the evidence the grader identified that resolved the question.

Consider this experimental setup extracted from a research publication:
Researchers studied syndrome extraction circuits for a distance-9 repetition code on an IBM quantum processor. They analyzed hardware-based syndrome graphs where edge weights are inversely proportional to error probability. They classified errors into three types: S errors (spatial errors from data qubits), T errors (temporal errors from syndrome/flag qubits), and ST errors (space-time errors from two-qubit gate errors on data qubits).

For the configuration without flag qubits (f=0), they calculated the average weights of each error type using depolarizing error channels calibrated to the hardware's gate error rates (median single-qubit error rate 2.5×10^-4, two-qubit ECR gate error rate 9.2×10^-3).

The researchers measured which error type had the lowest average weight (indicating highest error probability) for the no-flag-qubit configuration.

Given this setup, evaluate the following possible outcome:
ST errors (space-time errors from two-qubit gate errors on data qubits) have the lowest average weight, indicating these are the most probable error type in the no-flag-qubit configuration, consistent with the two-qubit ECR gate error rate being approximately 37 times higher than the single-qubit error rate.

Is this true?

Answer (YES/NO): NO